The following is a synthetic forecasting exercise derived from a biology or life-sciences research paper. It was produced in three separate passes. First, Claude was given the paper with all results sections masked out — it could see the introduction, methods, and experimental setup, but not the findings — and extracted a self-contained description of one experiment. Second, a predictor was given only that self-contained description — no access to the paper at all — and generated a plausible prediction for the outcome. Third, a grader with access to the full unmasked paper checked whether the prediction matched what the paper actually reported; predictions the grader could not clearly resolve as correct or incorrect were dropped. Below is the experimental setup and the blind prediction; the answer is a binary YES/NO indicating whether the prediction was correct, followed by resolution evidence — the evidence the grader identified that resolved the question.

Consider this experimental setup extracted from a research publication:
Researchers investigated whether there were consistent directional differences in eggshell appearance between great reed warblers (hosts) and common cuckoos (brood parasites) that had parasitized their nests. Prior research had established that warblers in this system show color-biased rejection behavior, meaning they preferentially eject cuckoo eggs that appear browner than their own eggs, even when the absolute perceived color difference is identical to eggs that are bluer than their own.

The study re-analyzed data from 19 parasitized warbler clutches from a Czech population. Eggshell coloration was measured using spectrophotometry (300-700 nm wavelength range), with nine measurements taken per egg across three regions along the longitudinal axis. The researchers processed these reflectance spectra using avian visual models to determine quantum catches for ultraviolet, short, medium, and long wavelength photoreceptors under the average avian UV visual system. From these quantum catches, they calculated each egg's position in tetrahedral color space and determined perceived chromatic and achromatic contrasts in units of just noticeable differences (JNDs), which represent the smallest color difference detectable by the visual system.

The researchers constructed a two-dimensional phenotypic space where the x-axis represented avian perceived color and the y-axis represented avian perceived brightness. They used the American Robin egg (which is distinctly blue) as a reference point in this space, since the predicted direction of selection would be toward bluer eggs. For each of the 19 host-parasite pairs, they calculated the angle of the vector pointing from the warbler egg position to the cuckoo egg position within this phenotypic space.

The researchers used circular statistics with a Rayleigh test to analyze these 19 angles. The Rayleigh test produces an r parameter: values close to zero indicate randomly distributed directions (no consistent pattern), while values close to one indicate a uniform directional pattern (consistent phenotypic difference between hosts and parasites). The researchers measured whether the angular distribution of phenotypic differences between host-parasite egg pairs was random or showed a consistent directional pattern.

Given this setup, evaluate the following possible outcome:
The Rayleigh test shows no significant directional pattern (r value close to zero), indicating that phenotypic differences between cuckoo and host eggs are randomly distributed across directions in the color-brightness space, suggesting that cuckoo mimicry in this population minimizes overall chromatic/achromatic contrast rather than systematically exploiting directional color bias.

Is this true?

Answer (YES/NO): NO